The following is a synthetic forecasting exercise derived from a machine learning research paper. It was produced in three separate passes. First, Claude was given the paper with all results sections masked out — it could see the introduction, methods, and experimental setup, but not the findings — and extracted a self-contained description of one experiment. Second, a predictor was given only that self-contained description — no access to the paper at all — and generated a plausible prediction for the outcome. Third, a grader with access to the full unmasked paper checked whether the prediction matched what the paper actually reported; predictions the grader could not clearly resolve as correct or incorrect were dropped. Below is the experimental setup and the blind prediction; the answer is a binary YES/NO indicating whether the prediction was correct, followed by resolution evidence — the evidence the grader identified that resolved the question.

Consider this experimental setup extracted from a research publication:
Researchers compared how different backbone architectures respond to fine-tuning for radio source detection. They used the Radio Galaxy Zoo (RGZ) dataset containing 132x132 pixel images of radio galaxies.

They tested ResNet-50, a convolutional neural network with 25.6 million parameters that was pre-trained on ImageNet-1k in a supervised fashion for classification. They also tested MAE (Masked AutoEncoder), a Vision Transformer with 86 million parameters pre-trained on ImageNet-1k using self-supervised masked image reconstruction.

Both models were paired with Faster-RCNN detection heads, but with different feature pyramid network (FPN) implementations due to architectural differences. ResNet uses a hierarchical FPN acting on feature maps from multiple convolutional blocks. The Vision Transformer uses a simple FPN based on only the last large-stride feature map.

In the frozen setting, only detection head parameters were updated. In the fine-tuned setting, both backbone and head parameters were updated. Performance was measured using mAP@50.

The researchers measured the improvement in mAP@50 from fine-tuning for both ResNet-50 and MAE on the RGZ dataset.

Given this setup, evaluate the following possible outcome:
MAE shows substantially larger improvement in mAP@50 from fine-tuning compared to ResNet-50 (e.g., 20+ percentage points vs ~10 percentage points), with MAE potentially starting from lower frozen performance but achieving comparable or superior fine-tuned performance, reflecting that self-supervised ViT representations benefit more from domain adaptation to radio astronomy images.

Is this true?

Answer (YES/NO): NO